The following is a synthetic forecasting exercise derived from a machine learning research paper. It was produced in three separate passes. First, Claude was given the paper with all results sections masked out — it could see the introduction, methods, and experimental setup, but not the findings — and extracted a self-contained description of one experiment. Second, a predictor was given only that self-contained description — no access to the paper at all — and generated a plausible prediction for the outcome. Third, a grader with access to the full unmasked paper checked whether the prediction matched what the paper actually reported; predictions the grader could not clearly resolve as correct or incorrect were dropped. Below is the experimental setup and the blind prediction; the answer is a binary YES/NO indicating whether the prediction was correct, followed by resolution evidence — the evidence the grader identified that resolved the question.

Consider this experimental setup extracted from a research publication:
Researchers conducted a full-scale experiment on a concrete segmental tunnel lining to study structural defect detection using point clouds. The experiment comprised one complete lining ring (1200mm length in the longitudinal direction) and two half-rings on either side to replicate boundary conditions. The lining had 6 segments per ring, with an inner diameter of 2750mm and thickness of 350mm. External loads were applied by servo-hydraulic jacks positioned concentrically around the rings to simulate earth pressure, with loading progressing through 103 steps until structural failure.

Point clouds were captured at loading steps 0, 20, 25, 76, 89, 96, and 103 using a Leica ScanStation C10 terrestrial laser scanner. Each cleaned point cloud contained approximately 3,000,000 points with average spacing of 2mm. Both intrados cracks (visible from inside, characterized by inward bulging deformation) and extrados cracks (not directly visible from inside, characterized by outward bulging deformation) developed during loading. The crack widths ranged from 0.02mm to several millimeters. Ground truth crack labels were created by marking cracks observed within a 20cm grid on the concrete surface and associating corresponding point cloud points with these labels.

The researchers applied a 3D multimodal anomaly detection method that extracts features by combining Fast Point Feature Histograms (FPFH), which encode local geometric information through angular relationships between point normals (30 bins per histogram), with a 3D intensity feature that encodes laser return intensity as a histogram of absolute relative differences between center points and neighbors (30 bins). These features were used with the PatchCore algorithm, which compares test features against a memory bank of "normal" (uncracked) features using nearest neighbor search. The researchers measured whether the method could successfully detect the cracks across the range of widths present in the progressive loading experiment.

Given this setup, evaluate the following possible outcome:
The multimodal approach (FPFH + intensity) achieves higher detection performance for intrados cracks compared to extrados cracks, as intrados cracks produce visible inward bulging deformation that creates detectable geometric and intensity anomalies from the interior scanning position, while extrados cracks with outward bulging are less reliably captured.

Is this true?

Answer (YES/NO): NO